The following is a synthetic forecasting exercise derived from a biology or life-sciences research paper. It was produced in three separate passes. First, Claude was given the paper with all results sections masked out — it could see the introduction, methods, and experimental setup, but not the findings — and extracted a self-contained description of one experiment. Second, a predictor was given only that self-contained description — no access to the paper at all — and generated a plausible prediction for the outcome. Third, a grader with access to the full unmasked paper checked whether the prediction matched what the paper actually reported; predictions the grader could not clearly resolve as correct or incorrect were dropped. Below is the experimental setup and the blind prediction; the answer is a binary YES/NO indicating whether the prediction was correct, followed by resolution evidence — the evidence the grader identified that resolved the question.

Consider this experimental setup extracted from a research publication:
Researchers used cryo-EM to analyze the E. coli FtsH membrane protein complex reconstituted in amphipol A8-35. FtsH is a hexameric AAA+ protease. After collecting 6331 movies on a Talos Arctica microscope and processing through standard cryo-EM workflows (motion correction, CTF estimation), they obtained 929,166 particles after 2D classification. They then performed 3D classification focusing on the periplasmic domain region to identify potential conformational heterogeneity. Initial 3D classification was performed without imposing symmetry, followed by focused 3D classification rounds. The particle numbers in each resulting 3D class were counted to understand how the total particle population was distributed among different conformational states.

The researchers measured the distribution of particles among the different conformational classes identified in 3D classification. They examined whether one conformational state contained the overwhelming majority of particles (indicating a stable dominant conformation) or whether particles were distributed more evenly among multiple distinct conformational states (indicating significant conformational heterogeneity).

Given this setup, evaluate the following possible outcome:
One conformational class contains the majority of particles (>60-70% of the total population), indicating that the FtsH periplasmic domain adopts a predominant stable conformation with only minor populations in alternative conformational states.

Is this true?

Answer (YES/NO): YES